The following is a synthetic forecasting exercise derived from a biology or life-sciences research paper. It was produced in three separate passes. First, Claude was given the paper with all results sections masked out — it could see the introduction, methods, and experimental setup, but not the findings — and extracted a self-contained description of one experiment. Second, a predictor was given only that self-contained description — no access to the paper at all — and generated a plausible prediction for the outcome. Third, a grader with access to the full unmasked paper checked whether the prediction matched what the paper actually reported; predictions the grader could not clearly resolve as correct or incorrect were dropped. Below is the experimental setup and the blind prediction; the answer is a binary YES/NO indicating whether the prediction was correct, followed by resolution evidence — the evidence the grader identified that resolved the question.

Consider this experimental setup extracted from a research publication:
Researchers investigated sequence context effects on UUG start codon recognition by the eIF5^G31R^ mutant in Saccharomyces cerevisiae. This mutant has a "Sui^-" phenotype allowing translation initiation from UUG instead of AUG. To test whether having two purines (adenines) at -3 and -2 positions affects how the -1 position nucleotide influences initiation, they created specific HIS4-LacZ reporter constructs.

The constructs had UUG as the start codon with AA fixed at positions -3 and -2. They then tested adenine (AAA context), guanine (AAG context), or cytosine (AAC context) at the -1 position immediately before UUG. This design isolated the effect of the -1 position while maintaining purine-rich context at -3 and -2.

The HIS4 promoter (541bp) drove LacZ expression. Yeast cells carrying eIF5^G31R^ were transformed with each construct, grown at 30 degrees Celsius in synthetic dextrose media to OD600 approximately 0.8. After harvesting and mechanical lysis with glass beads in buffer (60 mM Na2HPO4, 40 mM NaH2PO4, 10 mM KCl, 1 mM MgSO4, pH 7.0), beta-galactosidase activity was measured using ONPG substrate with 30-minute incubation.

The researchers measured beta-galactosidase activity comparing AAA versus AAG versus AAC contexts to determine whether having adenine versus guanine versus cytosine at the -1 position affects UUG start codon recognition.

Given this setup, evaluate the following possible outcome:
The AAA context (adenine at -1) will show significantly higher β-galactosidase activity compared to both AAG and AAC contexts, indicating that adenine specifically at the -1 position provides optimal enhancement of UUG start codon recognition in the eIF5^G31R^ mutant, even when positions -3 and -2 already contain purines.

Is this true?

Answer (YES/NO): YES